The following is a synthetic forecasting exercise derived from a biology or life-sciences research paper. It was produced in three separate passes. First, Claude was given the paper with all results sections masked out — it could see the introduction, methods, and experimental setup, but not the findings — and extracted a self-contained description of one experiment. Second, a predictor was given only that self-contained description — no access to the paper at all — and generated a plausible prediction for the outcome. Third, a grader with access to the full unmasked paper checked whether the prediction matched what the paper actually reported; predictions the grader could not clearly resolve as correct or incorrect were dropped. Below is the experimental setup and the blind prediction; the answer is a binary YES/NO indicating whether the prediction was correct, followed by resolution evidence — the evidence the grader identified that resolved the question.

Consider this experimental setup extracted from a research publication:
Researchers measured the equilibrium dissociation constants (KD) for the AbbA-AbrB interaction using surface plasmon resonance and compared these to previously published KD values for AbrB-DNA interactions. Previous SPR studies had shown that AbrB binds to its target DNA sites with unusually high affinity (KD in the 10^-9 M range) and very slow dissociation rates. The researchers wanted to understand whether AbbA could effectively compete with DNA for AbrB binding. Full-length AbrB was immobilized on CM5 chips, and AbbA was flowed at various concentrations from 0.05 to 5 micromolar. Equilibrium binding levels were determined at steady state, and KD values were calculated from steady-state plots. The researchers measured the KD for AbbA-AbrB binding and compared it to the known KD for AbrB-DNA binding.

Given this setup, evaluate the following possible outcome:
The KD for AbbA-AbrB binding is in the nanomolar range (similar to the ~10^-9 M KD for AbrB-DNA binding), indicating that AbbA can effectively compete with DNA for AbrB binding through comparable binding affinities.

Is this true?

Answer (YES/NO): NO